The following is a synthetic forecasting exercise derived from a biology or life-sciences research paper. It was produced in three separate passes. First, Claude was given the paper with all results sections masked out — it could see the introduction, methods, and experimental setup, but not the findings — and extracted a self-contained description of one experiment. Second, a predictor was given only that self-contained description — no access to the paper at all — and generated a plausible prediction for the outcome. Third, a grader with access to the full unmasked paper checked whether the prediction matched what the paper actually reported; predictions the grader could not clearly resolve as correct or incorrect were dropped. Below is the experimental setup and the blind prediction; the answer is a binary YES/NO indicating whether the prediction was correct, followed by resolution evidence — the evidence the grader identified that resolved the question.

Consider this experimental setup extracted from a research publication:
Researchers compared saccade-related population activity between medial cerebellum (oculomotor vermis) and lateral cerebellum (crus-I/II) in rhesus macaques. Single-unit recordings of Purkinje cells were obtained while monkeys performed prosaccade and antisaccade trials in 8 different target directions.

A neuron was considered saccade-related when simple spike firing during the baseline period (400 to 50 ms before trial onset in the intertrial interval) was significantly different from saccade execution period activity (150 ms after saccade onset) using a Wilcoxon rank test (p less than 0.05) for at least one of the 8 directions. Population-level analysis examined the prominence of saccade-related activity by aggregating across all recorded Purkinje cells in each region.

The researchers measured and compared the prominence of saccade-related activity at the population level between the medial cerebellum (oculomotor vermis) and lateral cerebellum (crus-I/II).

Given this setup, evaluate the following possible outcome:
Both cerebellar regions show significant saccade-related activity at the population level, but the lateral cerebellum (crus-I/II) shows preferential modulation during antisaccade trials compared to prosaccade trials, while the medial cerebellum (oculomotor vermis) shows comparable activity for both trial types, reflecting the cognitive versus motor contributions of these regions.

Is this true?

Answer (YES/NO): NO